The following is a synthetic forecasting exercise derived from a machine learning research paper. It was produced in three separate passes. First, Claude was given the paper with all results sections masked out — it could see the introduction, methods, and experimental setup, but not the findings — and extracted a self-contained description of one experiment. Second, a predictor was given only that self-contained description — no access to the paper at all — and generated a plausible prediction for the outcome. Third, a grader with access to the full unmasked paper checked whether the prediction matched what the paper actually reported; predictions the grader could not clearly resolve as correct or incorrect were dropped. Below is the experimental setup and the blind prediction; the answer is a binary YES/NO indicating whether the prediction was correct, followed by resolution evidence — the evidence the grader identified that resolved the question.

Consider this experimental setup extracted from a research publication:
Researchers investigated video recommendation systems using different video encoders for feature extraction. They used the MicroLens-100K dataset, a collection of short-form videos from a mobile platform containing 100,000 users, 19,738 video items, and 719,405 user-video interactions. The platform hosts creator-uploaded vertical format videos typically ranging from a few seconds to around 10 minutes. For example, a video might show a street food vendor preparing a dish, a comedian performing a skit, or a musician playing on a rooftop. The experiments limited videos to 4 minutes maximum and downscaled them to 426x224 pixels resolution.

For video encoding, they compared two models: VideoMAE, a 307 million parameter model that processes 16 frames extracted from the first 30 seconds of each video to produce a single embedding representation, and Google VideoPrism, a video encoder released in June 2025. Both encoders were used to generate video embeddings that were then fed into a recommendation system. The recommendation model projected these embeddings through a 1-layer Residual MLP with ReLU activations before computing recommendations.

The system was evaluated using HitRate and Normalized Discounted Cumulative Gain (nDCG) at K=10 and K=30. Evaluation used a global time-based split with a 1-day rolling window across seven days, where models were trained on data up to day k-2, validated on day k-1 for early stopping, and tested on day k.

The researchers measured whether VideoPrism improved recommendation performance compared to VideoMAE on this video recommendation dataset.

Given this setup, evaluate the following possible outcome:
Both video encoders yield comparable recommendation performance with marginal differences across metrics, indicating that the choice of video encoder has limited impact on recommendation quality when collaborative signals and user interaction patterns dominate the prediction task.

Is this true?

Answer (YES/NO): NO